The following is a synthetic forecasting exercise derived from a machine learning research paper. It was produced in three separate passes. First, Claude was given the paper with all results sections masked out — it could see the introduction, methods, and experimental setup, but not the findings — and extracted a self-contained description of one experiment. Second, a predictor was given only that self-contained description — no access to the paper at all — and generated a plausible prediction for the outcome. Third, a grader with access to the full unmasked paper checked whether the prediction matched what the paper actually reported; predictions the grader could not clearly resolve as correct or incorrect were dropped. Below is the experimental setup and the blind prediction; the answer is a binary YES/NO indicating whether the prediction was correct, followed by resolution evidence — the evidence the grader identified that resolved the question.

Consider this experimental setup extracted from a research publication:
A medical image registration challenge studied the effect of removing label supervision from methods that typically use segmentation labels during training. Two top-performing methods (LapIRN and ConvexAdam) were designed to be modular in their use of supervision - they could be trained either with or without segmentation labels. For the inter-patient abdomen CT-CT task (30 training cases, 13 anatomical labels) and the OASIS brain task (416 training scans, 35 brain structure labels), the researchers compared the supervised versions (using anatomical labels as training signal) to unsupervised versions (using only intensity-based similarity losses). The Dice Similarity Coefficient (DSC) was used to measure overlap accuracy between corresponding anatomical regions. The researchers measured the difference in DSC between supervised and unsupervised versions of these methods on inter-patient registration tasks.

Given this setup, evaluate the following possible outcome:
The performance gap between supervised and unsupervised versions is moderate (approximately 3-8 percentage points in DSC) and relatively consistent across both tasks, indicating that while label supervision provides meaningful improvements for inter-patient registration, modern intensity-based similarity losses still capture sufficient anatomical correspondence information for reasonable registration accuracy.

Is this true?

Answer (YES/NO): NO